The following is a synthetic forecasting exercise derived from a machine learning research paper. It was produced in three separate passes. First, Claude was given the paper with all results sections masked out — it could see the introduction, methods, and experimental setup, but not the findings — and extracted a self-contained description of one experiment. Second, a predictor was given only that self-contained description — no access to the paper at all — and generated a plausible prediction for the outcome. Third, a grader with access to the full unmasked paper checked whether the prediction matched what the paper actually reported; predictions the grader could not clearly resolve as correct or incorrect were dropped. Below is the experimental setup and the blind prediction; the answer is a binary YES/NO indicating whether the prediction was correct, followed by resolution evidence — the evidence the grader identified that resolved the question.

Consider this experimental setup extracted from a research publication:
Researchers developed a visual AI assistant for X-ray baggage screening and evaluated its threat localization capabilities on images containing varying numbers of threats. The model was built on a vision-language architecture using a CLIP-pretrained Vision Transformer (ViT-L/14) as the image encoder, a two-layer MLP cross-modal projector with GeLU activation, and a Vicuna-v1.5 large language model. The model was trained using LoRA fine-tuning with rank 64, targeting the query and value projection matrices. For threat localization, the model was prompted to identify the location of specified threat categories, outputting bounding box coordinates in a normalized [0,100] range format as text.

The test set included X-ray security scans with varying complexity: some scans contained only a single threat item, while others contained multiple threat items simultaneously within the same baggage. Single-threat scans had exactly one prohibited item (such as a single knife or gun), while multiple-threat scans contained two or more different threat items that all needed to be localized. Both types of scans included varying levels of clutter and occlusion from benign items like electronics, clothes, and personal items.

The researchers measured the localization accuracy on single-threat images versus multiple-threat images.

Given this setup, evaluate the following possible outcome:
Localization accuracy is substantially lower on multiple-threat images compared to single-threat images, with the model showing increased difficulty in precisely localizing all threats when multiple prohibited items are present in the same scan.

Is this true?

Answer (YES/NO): YES